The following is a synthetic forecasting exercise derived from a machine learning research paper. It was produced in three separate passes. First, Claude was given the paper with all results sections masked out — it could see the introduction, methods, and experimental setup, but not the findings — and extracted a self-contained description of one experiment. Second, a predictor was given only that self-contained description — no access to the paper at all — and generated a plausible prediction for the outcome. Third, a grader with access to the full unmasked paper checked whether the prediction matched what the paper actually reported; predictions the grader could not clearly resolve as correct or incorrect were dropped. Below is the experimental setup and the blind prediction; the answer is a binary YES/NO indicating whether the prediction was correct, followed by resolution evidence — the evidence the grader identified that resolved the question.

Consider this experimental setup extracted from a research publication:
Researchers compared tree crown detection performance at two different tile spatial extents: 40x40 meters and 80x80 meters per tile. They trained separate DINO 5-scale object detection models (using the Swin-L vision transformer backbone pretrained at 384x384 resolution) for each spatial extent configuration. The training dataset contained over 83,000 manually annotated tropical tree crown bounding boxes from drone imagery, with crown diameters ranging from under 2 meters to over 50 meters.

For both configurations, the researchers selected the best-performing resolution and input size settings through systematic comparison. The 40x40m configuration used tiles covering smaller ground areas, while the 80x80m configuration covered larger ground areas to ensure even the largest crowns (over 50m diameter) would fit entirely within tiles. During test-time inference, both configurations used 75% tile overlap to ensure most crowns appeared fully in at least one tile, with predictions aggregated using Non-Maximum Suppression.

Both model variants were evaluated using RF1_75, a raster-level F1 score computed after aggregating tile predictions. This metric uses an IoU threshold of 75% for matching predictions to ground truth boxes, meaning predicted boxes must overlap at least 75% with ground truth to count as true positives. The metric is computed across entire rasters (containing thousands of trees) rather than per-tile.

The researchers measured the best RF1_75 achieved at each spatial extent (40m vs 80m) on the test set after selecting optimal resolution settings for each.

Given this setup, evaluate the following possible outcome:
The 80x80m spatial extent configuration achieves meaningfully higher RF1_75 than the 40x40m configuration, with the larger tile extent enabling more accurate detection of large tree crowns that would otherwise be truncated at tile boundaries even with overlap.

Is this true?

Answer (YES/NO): NO